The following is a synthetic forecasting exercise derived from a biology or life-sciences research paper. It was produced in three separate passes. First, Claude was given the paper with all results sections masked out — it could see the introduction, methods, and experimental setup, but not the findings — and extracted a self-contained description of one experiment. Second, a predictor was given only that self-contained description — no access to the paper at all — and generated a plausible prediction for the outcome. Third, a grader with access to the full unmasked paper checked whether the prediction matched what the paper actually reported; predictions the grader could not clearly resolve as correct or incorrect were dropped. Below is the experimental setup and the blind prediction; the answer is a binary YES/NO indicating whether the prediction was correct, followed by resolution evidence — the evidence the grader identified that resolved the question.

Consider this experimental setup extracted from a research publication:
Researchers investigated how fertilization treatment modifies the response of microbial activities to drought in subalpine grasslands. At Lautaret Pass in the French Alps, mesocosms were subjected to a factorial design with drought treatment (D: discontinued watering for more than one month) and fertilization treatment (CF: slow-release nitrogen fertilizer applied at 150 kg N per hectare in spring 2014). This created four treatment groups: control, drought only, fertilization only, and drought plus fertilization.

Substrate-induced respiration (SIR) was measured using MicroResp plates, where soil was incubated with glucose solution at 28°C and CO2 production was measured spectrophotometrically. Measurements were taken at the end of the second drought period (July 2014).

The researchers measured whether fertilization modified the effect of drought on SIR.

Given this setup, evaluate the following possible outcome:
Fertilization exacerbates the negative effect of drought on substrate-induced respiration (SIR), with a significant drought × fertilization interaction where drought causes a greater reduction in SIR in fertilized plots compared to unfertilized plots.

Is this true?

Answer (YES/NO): NO